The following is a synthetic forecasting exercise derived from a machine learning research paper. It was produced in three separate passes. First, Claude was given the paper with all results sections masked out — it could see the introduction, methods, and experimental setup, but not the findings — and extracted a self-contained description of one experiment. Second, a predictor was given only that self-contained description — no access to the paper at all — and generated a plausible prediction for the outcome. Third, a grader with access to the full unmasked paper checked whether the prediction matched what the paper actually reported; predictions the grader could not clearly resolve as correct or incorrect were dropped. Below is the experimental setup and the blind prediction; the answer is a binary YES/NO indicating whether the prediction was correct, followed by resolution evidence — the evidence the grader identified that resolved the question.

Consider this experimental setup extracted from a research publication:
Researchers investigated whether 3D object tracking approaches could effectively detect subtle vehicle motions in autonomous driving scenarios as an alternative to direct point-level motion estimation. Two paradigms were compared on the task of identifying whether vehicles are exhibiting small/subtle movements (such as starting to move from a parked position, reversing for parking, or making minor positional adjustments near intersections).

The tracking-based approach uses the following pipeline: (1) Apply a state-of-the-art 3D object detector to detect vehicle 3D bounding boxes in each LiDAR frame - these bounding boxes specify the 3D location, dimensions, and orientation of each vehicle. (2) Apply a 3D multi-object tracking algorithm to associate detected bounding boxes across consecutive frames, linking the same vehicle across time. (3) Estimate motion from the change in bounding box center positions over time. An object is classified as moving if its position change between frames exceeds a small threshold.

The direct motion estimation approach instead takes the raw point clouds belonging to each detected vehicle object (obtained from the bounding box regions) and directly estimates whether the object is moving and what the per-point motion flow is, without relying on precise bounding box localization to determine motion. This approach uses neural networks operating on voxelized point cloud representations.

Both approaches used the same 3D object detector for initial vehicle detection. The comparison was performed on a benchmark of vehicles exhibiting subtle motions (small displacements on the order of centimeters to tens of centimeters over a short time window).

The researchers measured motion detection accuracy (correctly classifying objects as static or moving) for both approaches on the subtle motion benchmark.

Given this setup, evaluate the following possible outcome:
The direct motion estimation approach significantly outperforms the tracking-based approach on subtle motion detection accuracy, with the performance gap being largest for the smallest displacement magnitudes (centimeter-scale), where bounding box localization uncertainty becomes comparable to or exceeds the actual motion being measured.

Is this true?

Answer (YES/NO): NO